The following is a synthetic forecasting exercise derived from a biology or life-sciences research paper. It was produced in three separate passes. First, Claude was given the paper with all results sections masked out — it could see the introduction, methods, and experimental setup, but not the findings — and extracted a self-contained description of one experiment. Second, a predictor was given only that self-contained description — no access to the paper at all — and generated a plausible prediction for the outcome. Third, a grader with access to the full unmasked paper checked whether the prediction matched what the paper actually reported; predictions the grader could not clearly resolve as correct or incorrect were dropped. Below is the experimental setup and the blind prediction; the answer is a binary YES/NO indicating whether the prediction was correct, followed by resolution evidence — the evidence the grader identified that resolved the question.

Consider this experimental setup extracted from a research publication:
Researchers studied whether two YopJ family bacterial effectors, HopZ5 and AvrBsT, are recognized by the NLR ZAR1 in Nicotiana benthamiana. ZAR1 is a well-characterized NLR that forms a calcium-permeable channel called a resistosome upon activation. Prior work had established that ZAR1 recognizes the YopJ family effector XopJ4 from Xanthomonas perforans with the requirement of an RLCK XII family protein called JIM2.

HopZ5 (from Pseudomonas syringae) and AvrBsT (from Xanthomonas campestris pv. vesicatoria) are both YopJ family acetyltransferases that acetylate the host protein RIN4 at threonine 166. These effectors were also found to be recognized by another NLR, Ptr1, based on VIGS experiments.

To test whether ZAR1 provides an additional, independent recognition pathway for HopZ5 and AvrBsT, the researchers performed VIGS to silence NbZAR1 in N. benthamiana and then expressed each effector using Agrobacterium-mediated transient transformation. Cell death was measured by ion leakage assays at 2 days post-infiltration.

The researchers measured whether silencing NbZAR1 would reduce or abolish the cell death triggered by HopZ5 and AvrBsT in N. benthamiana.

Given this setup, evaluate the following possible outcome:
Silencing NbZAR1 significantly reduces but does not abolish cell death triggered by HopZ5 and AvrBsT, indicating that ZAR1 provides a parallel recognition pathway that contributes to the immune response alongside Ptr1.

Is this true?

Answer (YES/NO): NO